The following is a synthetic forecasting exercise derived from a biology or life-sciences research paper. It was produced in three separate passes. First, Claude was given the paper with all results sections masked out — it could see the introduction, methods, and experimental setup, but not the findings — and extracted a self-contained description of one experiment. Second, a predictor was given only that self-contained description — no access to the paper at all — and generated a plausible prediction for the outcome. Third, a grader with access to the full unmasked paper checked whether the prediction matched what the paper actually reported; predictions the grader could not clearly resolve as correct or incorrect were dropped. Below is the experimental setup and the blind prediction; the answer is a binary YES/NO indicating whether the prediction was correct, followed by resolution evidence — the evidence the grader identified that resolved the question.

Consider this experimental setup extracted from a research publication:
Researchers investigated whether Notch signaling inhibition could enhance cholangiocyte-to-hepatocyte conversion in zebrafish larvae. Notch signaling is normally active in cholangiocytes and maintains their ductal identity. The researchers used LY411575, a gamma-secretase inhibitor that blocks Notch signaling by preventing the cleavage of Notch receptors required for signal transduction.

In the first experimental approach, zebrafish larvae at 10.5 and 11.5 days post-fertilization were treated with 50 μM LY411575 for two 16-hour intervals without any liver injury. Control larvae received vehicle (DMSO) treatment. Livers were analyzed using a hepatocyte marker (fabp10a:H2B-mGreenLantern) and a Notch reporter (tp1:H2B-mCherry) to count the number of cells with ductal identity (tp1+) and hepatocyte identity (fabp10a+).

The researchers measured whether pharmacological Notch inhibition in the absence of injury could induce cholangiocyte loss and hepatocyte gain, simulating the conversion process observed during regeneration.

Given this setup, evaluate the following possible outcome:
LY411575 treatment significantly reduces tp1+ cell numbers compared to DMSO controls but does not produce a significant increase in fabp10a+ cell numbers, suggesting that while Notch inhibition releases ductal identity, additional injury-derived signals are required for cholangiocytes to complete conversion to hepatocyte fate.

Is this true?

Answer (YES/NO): NO